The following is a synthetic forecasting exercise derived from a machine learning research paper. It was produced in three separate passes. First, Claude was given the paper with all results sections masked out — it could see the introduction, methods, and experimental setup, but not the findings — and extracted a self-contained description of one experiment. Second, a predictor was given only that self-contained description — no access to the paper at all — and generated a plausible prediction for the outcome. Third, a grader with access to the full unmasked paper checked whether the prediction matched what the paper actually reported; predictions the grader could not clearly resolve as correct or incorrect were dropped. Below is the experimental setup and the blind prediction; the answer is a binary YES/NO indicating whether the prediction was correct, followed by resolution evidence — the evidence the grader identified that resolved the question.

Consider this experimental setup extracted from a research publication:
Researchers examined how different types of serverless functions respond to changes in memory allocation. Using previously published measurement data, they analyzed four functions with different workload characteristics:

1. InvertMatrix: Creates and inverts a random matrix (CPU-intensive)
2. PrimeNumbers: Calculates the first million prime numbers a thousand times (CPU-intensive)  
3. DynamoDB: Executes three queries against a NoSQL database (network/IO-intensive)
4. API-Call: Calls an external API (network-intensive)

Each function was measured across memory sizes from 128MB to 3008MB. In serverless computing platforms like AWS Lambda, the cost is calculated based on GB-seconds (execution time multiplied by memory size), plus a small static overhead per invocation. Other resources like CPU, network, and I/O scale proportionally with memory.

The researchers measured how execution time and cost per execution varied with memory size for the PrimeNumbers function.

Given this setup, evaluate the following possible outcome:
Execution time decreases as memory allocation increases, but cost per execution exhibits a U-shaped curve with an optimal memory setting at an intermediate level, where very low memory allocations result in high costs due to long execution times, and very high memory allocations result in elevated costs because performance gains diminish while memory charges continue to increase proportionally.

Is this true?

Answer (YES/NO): YES